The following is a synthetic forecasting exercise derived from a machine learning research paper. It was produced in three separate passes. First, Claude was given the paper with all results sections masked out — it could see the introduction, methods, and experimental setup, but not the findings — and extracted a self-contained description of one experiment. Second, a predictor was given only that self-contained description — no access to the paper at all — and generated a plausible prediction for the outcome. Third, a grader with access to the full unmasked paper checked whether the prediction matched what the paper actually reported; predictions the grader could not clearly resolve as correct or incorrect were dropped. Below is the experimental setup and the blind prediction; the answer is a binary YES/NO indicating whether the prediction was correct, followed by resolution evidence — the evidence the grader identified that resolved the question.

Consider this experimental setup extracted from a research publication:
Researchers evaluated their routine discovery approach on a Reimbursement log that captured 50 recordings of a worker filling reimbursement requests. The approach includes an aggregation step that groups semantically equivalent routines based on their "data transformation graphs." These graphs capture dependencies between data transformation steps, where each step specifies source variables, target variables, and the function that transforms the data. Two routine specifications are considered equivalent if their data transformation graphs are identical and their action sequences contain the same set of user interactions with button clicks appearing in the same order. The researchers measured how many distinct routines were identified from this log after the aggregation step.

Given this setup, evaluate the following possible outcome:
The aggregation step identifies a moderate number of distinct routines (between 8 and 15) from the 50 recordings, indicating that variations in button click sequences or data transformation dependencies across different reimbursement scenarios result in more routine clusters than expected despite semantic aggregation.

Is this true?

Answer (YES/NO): NO